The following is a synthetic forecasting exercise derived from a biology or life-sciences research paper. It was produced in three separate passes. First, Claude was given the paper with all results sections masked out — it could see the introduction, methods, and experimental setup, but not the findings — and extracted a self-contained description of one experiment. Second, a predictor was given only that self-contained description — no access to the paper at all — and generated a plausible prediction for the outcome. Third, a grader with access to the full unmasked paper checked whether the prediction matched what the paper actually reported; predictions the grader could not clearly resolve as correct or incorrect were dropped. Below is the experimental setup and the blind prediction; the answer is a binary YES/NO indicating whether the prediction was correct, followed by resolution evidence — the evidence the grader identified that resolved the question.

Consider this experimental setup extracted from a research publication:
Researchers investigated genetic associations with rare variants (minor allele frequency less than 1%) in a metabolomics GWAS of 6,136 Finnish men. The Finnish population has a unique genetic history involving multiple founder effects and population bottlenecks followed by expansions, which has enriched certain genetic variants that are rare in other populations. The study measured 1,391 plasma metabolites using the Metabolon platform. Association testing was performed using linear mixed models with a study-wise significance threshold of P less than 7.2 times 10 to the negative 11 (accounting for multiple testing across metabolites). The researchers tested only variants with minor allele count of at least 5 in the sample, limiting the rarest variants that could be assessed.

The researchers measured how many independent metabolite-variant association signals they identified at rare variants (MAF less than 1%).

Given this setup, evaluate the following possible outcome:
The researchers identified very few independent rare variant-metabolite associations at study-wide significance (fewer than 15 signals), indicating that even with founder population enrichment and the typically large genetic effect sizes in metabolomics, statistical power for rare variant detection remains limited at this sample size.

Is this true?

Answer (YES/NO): NO